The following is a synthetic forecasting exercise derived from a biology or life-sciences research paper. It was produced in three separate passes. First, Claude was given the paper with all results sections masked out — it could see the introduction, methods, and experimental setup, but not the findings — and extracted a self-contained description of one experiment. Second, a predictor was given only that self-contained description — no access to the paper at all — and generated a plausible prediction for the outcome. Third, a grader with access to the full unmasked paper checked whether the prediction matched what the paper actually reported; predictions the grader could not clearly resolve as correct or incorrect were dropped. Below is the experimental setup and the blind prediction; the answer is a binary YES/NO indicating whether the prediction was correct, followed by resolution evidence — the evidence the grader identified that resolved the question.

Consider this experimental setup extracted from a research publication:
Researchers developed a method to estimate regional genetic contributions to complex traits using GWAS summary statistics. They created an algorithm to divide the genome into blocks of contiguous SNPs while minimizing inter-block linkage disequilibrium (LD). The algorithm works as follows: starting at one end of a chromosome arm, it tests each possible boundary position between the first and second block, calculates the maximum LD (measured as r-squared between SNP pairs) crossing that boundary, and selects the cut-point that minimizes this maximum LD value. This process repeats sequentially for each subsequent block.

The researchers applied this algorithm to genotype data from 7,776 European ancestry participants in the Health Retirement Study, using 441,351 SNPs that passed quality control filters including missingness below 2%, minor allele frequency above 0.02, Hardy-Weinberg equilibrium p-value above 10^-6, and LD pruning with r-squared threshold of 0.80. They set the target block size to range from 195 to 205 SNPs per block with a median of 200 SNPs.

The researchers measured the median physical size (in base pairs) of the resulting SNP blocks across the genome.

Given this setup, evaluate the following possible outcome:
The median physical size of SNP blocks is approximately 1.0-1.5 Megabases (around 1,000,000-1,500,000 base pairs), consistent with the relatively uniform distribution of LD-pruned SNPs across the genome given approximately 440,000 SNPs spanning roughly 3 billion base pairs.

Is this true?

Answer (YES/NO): YES